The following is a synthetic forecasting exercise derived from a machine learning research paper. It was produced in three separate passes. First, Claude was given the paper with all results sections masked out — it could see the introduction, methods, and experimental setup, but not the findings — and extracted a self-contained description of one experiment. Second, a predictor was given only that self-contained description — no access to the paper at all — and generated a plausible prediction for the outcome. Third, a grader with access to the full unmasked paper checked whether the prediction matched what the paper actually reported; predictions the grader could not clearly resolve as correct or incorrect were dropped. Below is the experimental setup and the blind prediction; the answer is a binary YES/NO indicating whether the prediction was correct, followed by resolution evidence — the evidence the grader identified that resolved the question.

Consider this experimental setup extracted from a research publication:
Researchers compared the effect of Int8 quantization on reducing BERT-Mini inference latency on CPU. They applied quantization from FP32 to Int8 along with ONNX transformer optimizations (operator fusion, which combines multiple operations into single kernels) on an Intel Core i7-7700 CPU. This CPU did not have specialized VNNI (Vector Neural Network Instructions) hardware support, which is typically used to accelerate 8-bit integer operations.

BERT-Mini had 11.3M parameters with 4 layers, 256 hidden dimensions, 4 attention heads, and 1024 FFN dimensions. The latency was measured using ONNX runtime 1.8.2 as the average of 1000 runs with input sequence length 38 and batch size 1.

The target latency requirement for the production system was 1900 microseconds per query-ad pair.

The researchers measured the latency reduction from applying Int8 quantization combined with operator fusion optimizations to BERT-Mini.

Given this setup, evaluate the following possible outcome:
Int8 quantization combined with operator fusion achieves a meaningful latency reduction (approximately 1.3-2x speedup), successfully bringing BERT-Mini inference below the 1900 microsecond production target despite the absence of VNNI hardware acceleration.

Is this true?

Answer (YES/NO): NO